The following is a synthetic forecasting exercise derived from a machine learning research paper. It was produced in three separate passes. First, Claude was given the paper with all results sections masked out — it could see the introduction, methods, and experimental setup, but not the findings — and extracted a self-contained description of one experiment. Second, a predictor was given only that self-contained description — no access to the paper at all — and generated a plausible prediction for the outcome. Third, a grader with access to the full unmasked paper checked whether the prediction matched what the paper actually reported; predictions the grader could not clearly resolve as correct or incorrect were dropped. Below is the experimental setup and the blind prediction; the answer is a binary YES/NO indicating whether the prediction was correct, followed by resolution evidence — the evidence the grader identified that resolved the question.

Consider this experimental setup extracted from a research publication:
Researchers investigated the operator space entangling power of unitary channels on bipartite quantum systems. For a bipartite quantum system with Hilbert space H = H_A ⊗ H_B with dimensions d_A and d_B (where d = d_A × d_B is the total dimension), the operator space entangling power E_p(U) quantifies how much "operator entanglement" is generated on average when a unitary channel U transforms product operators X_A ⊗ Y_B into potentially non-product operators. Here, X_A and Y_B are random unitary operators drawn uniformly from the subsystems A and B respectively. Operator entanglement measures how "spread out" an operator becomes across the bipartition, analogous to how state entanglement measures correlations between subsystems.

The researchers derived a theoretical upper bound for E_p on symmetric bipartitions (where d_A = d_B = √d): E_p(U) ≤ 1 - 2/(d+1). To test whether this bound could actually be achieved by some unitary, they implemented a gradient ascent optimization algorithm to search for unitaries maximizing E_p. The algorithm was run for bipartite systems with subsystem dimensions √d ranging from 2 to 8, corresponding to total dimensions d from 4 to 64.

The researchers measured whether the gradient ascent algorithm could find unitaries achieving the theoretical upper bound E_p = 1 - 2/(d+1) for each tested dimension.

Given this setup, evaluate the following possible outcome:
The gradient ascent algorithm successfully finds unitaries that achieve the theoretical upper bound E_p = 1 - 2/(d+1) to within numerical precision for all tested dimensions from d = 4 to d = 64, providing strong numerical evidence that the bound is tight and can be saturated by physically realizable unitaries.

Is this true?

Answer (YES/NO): YES